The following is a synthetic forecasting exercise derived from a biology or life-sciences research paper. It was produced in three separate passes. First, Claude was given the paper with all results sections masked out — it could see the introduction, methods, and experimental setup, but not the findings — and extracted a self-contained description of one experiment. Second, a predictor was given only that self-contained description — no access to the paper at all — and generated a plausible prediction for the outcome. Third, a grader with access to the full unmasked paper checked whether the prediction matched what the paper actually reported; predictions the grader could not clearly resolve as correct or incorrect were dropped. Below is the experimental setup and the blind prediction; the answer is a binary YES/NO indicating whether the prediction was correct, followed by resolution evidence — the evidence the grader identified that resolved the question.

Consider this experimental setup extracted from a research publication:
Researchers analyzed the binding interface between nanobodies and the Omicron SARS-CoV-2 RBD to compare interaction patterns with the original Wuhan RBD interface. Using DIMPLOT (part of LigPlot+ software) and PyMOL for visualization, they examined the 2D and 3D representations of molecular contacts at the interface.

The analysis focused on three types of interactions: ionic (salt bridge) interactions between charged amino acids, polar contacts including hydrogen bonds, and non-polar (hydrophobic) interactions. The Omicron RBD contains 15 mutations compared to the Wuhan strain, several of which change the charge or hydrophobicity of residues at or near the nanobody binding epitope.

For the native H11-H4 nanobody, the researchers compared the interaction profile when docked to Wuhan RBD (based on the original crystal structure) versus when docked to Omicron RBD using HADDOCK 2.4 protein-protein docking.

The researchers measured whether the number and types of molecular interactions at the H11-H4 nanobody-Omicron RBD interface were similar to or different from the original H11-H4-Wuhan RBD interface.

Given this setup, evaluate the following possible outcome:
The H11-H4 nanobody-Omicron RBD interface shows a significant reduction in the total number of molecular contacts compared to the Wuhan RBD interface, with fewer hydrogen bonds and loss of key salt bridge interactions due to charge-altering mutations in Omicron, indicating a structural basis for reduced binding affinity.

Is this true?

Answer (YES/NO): YES